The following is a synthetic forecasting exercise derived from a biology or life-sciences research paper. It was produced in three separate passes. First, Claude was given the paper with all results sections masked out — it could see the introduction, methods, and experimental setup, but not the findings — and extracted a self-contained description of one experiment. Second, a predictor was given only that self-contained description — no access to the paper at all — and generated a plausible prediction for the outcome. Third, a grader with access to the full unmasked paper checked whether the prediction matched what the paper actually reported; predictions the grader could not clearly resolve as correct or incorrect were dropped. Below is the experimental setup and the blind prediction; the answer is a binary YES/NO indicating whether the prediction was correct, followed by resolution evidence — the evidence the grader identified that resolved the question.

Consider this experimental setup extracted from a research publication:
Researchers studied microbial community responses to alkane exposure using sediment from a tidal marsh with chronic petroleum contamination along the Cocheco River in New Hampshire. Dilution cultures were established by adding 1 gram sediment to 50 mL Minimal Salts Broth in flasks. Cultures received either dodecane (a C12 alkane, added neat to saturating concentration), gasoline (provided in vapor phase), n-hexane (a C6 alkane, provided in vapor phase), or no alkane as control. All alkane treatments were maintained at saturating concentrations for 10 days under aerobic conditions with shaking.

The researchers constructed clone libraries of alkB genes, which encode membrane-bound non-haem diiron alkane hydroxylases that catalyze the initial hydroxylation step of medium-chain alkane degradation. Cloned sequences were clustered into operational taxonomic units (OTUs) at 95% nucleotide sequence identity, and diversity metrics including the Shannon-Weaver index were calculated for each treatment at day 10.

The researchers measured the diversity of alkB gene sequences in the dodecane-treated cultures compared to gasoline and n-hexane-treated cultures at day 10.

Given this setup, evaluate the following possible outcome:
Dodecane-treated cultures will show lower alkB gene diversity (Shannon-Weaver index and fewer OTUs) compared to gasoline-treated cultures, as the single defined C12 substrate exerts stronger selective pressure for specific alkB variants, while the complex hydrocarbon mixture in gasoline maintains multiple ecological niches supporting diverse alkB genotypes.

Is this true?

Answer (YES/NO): NO